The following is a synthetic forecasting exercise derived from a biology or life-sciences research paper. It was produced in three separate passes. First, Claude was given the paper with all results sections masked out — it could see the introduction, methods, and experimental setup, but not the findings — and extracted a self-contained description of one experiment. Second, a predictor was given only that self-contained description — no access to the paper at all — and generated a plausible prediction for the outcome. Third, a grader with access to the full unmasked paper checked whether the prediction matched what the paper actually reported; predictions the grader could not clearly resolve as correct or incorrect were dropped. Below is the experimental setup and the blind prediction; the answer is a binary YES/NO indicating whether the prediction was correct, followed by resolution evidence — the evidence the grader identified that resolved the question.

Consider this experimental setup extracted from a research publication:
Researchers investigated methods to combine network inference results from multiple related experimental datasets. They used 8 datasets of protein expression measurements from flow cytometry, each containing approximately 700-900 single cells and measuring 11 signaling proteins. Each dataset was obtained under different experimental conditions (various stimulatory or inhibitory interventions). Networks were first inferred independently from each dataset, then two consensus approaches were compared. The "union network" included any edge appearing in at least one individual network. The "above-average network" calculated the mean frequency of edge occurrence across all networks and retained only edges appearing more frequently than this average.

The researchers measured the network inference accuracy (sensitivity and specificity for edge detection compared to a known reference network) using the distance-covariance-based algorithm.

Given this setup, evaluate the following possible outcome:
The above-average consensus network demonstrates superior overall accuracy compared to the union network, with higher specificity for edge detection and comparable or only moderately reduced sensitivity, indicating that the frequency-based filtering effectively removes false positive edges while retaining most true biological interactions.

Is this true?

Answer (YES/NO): NO